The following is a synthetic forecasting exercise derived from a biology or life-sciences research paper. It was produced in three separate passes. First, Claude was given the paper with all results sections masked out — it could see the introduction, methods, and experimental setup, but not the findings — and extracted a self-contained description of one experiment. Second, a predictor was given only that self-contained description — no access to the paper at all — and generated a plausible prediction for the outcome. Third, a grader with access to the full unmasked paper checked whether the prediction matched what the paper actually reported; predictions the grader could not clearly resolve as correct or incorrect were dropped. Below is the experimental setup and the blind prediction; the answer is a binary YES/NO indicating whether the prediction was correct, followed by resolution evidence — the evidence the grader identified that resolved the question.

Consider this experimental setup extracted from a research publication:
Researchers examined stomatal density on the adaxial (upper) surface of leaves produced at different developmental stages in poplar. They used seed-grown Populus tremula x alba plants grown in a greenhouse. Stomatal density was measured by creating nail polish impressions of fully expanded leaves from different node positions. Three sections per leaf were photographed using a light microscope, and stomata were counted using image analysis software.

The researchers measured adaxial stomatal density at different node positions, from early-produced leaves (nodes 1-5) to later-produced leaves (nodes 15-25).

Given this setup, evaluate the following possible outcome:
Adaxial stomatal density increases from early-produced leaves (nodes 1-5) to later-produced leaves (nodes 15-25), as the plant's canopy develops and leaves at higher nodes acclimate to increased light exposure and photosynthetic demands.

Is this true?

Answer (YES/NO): NO